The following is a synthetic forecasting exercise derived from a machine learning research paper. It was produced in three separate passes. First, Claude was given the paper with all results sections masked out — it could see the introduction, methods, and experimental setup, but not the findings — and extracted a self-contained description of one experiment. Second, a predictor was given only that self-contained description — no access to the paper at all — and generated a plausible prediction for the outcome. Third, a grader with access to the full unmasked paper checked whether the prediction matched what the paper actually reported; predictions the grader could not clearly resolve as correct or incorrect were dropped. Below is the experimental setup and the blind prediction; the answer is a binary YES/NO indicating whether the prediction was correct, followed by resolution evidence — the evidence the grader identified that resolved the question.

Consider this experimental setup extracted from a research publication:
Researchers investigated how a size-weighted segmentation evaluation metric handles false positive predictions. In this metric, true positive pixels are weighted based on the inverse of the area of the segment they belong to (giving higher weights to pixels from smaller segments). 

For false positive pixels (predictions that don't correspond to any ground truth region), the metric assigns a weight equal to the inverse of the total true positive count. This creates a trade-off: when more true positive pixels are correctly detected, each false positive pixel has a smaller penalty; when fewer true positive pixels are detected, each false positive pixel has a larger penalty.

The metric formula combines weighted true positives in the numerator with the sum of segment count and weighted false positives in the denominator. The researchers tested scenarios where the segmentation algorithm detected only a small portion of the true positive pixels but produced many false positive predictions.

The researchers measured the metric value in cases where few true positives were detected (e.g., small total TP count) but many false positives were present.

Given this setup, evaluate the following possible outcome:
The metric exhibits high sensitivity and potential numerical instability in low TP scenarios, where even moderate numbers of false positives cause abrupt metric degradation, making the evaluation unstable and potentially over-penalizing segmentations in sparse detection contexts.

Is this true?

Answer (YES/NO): NO